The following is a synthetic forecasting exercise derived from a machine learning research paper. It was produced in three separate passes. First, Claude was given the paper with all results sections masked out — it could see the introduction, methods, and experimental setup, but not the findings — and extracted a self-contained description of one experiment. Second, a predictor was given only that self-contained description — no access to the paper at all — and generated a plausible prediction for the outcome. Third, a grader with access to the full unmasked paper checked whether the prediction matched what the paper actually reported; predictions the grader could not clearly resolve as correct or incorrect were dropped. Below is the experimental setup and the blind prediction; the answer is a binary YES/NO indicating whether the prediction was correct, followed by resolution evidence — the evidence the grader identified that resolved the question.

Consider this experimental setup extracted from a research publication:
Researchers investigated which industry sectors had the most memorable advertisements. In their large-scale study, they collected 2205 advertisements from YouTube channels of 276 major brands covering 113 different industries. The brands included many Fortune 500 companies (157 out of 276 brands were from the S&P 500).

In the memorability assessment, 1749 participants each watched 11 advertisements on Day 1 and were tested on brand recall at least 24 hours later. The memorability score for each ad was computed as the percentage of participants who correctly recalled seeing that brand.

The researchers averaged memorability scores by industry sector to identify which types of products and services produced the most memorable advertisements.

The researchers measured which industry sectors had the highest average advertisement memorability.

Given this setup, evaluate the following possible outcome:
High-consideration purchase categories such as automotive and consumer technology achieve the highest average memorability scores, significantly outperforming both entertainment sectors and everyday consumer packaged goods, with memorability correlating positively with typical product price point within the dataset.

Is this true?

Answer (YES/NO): NO